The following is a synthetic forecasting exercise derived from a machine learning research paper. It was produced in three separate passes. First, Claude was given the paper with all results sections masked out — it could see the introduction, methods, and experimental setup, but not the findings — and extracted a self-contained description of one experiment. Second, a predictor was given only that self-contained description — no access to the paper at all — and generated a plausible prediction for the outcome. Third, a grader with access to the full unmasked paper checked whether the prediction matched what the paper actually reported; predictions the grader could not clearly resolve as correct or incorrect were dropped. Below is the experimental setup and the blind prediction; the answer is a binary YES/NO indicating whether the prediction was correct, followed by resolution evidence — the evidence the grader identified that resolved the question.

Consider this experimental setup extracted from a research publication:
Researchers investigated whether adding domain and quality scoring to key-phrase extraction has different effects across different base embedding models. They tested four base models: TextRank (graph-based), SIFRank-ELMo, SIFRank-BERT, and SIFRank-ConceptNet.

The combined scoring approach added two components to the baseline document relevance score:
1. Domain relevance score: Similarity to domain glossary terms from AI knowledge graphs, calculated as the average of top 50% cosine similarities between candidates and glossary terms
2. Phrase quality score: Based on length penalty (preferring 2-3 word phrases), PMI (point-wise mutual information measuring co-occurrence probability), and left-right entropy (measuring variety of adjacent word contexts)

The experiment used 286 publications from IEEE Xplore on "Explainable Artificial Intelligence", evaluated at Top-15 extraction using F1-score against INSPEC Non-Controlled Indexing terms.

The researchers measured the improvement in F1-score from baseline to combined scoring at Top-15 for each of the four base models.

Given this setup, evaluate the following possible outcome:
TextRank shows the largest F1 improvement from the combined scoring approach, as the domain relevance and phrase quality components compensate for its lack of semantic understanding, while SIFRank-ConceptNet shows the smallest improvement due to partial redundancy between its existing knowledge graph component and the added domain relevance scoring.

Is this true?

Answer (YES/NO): NO